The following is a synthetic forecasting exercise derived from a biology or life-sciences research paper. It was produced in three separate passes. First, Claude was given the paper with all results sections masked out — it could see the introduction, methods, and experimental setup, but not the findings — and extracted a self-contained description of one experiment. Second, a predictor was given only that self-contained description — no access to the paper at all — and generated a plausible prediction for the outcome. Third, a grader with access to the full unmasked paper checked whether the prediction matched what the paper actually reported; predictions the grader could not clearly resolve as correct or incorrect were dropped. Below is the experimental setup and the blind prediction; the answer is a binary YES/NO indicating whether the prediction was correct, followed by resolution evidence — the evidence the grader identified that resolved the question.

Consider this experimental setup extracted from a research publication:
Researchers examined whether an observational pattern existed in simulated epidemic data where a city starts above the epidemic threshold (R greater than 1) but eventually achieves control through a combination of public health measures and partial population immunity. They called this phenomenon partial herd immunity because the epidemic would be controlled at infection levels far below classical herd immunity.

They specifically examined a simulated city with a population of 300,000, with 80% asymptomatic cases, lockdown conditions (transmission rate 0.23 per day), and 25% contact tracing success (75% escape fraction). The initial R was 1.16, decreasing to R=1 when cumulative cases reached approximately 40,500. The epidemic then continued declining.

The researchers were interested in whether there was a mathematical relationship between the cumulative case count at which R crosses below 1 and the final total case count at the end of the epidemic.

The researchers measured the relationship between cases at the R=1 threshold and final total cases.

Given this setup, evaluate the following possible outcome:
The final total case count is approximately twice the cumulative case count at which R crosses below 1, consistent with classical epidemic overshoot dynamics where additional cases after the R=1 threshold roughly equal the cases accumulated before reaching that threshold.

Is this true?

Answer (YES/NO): YES